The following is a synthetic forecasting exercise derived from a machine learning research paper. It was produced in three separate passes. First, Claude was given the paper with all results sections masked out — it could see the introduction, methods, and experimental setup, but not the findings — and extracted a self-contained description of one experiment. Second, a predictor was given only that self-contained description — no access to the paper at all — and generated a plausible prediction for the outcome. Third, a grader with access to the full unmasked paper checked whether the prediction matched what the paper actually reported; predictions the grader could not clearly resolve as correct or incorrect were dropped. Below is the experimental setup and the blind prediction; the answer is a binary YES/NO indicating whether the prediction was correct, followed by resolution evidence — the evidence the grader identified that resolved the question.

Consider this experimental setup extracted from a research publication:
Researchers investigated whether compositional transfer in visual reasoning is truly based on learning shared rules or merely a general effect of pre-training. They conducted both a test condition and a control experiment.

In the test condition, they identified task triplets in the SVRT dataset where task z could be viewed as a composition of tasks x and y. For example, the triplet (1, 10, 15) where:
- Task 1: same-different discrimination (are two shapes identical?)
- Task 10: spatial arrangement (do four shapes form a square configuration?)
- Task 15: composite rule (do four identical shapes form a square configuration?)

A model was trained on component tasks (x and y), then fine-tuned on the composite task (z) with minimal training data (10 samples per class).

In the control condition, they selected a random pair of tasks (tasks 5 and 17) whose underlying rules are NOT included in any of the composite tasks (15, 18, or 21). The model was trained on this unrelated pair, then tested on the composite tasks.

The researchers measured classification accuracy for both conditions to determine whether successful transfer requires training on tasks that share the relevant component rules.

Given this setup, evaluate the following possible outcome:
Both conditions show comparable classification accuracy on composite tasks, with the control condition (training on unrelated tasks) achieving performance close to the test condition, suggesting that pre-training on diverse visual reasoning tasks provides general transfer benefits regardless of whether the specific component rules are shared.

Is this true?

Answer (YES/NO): NO